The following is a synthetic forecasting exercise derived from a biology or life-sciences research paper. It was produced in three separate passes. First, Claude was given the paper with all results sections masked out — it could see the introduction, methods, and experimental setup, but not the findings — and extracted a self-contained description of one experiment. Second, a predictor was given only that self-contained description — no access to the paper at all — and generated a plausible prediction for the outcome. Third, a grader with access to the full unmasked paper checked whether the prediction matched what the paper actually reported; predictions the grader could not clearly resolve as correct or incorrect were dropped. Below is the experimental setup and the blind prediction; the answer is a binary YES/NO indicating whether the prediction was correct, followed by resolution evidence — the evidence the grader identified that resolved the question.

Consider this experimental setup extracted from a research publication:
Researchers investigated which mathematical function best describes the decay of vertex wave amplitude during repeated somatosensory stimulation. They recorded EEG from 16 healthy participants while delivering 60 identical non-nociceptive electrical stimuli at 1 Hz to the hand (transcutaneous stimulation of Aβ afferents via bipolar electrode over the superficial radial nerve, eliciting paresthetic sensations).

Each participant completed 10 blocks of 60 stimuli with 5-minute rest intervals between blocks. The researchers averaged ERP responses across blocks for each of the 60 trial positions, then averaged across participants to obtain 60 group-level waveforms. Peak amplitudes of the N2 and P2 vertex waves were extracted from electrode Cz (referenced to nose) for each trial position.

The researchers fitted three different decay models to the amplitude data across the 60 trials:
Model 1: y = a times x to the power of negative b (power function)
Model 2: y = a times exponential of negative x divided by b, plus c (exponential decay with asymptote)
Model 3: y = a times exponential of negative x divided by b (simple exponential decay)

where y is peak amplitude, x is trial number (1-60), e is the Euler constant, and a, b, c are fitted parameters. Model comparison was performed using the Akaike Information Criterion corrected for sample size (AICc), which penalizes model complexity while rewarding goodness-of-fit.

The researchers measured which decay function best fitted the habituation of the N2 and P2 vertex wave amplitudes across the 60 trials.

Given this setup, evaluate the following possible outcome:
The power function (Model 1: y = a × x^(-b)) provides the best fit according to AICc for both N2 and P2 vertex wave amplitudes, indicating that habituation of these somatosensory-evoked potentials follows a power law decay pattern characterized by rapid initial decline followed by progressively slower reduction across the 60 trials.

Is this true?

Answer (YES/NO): NO